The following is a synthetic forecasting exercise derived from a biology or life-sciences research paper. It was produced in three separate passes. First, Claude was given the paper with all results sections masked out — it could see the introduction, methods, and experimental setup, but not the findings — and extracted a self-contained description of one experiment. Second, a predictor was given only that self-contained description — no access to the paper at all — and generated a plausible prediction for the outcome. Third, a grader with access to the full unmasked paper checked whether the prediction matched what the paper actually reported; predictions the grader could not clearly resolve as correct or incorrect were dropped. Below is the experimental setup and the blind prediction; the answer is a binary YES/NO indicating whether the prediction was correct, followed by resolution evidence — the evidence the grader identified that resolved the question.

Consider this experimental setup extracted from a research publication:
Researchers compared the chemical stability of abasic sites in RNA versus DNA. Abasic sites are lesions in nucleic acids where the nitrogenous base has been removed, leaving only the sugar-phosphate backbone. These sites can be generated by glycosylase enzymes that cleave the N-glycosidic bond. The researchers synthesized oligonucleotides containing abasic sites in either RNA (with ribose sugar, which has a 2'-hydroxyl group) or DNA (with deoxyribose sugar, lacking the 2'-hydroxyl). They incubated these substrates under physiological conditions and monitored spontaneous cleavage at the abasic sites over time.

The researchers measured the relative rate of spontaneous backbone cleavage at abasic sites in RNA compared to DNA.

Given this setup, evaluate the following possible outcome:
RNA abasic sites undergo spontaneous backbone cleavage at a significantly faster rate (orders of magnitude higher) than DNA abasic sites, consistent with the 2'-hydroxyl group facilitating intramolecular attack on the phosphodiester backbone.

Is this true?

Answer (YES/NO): NO